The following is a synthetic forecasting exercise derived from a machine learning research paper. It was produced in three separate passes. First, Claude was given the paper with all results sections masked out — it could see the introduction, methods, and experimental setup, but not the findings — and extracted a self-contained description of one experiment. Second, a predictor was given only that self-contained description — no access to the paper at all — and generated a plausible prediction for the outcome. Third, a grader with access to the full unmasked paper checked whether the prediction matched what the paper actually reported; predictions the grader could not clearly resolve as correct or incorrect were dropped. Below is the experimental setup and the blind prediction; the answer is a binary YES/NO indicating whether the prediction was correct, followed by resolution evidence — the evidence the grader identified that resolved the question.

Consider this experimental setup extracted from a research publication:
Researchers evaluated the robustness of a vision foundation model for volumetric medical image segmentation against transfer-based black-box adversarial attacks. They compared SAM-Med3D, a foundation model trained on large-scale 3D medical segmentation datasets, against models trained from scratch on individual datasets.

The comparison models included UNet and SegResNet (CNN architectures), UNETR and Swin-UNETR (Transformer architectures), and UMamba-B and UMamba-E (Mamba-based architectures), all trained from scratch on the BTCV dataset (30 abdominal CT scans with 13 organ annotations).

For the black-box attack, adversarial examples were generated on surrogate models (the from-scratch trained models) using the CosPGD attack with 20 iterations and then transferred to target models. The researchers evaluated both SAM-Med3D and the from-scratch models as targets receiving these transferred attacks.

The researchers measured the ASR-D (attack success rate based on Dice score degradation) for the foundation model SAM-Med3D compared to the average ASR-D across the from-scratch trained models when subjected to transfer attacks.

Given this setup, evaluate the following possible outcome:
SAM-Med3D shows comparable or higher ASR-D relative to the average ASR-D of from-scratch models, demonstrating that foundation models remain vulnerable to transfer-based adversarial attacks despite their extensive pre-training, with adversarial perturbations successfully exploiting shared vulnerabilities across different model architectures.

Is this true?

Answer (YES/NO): NO